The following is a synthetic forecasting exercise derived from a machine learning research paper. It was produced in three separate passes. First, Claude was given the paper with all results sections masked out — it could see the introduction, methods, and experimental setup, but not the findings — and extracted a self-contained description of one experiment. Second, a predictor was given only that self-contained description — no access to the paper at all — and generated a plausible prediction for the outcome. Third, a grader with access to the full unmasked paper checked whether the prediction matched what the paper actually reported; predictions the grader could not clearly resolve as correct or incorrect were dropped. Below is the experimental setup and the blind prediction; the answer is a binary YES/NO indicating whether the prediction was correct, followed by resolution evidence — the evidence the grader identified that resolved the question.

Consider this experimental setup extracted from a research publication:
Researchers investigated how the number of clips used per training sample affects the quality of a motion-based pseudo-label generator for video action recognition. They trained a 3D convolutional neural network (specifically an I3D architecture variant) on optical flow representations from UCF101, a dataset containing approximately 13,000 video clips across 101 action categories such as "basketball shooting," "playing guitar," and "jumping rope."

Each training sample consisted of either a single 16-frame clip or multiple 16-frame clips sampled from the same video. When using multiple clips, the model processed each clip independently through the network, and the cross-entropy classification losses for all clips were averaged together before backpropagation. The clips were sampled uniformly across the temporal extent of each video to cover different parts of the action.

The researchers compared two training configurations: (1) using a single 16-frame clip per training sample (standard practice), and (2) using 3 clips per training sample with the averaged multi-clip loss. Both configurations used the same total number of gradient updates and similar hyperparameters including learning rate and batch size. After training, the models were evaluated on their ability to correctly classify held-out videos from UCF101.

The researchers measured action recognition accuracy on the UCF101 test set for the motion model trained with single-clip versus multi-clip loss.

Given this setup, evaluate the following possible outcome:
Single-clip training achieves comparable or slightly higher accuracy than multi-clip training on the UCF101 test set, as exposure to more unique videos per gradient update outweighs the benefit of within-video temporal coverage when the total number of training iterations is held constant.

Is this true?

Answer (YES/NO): NO